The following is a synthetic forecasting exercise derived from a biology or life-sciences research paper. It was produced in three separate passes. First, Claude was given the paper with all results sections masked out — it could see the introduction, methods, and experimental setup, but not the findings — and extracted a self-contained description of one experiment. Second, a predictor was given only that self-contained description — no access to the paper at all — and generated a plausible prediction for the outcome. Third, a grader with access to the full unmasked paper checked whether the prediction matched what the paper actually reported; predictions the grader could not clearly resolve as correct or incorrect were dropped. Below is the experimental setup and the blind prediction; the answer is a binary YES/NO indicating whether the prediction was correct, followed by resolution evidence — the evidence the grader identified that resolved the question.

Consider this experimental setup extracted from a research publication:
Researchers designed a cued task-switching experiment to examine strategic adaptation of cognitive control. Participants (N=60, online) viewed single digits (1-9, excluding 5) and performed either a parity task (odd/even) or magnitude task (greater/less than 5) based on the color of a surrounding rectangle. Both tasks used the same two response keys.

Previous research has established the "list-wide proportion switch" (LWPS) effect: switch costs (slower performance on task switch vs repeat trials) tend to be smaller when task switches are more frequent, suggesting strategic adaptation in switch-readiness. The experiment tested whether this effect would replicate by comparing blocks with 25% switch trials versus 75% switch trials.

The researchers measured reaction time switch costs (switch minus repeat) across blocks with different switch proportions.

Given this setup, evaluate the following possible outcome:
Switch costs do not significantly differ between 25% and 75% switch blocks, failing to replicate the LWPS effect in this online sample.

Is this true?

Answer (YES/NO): NO